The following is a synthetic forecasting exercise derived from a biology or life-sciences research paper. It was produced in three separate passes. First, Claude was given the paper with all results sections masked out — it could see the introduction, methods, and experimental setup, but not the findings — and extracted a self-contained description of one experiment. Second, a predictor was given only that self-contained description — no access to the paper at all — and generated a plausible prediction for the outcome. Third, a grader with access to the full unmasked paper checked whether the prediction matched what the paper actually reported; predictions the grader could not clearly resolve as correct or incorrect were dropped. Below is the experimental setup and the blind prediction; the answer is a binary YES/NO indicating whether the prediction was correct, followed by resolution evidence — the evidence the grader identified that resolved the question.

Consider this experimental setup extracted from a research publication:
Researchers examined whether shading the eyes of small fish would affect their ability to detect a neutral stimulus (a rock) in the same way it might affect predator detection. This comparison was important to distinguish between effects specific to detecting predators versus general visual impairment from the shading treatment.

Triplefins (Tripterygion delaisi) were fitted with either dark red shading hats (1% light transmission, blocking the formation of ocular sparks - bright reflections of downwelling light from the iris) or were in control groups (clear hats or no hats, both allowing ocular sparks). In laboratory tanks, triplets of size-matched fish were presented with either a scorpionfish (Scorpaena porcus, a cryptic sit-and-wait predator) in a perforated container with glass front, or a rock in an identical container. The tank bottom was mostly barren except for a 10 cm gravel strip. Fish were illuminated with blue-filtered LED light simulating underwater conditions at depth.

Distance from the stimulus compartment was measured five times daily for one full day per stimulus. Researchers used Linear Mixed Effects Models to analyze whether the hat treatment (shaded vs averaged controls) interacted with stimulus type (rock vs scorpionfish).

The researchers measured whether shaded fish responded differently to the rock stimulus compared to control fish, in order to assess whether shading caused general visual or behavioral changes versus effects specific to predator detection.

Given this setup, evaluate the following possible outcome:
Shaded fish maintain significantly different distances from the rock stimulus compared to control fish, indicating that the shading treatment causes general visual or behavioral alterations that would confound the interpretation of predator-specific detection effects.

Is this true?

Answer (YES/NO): NO